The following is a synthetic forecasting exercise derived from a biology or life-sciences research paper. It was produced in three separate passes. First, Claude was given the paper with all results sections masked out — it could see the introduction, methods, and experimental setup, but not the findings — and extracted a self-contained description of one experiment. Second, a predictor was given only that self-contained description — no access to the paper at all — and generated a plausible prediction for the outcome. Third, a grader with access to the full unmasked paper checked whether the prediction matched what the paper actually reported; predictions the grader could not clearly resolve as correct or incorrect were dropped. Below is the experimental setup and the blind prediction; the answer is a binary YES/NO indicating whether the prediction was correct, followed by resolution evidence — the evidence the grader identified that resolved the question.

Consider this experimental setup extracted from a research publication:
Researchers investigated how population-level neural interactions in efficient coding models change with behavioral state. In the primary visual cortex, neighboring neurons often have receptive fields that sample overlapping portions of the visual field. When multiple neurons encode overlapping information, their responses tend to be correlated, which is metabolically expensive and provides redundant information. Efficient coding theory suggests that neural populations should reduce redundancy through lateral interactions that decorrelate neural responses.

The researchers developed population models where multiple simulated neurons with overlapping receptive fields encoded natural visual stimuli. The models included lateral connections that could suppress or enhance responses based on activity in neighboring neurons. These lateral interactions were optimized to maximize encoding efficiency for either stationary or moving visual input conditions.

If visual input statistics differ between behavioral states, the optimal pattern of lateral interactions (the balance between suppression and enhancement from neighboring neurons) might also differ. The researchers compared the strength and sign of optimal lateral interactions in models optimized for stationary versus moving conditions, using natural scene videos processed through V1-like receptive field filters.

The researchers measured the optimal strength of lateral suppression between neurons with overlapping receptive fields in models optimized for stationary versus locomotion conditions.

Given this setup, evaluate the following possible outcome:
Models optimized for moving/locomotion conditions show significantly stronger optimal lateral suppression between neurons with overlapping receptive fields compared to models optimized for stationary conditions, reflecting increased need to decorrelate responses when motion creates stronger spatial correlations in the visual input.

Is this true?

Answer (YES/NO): NO